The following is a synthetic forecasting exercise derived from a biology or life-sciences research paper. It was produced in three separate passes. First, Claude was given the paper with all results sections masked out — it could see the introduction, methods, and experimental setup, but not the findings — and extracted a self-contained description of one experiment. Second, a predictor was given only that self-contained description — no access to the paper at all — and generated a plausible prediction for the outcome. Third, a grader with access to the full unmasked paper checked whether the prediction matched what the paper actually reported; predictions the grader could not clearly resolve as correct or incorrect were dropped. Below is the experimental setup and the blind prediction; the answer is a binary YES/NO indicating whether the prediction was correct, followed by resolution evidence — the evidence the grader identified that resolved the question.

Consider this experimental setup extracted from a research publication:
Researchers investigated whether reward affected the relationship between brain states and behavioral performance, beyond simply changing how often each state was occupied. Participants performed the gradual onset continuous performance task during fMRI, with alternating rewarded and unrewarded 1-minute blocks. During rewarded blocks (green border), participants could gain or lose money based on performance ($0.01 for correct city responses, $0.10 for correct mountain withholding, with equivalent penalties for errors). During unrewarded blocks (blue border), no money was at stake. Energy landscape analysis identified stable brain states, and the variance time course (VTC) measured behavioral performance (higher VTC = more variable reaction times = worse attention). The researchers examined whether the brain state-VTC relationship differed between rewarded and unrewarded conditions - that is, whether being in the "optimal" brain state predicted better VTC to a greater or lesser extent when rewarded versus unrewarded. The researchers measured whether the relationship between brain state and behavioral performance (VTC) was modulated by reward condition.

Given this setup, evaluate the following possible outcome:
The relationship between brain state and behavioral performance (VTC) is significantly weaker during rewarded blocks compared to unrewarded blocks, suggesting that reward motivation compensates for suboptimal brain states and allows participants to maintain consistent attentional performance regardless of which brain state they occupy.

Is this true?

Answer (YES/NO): NO